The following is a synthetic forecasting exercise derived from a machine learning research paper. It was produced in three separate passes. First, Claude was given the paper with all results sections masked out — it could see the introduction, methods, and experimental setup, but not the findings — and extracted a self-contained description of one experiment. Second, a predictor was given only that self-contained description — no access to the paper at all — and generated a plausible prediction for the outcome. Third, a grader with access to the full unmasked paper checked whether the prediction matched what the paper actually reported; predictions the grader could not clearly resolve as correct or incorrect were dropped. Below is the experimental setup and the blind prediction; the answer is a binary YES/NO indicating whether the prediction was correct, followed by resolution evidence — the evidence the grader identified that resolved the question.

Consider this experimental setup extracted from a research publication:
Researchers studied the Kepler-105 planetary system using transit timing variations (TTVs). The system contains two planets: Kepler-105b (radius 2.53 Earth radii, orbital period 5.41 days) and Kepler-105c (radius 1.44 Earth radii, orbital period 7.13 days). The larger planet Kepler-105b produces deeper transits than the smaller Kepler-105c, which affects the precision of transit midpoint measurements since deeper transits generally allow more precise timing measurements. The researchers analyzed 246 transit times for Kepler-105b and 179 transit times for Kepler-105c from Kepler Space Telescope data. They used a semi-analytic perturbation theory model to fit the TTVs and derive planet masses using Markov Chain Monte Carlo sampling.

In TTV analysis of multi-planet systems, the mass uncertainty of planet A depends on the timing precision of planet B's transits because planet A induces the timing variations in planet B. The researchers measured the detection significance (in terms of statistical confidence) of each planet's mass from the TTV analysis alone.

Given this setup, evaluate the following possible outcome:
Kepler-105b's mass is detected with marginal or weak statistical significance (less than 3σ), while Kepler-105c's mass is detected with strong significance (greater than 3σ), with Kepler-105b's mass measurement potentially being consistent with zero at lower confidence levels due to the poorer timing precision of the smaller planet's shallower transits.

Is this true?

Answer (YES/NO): YES